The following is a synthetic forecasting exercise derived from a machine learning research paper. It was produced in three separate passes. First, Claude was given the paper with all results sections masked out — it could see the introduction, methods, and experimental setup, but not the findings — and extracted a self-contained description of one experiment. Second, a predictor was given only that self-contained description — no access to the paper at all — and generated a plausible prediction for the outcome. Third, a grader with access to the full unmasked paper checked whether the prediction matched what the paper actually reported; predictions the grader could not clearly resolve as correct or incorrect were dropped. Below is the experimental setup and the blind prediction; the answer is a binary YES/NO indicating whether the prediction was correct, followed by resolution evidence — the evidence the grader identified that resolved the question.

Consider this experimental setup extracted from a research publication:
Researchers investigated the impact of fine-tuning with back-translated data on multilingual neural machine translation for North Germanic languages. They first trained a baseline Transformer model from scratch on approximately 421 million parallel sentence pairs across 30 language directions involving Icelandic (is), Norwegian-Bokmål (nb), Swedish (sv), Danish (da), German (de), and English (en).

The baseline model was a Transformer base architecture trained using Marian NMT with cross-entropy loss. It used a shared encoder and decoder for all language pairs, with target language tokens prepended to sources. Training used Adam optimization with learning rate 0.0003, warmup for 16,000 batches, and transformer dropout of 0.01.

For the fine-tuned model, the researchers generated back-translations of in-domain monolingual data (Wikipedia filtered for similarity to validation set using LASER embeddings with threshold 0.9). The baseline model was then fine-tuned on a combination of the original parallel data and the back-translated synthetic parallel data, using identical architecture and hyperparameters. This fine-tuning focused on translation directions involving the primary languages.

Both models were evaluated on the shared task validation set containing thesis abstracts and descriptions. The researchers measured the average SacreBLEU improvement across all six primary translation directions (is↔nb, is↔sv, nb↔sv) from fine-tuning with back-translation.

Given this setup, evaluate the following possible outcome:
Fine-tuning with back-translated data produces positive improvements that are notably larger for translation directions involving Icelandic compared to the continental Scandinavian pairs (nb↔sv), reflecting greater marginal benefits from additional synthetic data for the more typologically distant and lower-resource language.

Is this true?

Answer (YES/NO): NO